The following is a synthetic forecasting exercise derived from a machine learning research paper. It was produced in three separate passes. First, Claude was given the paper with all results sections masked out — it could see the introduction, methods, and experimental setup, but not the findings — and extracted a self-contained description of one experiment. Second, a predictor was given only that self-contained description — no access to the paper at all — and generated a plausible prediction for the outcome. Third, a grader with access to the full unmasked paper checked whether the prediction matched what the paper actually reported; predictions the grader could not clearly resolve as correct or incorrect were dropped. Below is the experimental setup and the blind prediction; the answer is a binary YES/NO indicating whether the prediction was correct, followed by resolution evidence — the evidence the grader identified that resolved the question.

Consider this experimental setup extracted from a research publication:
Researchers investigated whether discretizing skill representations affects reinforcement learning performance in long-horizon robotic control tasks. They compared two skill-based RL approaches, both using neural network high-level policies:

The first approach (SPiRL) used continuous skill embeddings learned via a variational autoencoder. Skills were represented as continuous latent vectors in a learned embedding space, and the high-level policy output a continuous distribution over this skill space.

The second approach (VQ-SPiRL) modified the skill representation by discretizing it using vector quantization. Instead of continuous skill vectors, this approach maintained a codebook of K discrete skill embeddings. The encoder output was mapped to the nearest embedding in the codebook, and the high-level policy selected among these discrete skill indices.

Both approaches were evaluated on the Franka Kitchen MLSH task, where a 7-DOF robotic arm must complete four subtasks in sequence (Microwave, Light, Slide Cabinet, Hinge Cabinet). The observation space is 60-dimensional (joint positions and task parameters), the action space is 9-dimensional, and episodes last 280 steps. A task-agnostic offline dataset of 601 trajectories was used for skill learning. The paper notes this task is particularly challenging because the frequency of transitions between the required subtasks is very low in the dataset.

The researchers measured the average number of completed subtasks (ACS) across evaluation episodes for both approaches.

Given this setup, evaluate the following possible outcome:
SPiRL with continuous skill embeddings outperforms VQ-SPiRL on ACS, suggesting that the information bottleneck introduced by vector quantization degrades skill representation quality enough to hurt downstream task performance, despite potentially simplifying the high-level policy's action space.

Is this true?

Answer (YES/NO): YES